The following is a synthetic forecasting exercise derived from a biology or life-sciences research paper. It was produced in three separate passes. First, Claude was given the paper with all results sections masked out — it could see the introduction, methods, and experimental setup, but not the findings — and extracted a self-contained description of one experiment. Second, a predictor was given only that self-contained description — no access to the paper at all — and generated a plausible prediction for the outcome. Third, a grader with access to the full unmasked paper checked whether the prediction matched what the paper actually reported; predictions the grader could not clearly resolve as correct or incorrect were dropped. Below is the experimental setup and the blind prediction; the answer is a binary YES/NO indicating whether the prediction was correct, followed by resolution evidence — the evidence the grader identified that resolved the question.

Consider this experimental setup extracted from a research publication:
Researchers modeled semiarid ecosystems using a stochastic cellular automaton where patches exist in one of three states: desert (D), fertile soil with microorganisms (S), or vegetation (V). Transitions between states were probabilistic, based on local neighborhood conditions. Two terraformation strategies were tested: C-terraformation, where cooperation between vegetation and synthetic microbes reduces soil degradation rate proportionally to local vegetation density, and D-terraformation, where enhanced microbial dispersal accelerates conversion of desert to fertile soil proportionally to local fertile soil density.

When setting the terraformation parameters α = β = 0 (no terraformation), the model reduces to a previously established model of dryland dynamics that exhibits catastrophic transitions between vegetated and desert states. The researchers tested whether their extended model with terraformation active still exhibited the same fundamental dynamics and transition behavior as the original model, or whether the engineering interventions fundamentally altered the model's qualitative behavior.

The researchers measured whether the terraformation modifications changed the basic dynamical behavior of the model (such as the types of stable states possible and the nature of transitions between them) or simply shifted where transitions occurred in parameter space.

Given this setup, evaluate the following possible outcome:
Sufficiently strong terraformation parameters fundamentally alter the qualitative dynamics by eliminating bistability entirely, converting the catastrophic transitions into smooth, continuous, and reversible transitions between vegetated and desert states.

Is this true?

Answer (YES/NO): NO